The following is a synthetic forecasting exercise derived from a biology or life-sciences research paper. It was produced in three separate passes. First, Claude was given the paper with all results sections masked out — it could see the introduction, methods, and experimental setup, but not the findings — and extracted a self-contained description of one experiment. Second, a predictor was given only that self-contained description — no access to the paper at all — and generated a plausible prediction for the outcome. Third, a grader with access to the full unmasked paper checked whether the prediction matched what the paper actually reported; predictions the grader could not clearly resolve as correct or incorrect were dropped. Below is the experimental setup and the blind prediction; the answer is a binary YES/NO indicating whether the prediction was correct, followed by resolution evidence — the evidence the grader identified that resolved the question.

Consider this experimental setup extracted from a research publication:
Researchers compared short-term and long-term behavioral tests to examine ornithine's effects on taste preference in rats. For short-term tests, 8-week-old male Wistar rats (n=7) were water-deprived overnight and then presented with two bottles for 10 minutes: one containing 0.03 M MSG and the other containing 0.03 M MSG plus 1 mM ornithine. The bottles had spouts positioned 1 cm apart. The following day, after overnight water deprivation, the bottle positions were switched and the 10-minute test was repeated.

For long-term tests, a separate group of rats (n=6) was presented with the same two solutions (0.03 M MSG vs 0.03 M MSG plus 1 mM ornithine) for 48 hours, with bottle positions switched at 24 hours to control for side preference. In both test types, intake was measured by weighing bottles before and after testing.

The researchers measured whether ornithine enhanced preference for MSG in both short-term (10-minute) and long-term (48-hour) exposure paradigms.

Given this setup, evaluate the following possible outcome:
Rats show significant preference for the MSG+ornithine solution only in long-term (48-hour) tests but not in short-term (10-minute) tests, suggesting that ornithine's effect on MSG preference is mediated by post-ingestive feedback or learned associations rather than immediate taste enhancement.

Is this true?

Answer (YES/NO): NO